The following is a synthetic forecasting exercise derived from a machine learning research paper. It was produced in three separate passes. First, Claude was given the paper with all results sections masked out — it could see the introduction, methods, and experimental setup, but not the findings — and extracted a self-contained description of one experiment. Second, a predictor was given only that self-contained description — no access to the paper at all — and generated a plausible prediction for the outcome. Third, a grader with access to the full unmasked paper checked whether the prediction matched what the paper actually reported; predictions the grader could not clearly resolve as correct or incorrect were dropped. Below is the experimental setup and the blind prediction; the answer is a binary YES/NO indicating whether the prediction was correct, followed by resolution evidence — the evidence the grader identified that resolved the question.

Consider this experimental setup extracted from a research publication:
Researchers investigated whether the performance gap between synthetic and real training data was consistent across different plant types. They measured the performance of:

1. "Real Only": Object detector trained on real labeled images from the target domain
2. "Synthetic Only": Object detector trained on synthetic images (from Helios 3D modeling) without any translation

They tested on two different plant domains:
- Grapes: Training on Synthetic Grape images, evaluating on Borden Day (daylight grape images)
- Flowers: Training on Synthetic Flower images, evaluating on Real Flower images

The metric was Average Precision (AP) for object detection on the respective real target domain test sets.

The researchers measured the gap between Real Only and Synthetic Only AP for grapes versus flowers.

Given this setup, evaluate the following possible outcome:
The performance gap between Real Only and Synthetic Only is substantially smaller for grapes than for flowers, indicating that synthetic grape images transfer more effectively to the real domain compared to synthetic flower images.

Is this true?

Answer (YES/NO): YES